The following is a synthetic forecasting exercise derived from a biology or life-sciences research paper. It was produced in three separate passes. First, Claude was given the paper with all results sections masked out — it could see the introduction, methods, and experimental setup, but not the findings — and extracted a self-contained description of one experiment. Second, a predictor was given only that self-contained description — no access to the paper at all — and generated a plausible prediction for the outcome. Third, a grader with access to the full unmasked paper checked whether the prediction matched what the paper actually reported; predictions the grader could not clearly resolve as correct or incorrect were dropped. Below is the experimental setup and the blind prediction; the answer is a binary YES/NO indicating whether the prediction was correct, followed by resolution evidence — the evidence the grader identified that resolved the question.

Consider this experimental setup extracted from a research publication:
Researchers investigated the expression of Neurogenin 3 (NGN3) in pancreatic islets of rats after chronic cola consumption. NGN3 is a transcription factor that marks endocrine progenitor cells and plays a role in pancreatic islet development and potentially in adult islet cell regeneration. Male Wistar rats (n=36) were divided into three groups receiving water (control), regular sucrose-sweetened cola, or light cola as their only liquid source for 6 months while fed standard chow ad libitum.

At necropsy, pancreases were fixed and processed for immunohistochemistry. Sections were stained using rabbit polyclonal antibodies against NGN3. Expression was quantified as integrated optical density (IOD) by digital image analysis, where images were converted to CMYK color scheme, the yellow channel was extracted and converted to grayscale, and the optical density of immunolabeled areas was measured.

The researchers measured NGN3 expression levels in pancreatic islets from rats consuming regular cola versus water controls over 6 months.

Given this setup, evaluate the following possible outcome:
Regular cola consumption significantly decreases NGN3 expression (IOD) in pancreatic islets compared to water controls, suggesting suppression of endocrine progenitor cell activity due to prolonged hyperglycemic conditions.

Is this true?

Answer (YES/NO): NO